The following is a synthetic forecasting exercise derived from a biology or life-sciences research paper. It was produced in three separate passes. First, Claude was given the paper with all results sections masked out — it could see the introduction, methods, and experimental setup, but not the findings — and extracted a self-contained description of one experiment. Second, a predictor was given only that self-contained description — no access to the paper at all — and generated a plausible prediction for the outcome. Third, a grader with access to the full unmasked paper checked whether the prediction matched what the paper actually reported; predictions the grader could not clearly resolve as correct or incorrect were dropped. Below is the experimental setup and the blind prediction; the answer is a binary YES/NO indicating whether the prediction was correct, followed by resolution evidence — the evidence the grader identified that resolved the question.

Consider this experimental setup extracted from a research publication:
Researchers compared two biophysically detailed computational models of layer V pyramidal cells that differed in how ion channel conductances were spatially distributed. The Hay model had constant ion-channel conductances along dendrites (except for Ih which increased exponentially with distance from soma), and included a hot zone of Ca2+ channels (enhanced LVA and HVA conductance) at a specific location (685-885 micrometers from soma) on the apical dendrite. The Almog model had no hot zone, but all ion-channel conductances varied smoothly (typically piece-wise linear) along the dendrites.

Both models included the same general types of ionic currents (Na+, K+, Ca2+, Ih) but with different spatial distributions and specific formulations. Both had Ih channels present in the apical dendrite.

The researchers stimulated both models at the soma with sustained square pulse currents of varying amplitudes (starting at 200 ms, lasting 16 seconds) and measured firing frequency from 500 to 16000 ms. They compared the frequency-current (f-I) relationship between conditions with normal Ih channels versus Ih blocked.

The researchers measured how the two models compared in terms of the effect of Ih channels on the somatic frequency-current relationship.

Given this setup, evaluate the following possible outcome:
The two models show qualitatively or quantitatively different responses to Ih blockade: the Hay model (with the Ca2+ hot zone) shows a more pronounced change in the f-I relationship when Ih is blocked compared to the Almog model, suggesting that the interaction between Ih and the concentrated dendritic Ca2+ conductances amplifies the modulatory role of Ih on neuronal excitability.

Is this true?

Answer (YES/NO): NO